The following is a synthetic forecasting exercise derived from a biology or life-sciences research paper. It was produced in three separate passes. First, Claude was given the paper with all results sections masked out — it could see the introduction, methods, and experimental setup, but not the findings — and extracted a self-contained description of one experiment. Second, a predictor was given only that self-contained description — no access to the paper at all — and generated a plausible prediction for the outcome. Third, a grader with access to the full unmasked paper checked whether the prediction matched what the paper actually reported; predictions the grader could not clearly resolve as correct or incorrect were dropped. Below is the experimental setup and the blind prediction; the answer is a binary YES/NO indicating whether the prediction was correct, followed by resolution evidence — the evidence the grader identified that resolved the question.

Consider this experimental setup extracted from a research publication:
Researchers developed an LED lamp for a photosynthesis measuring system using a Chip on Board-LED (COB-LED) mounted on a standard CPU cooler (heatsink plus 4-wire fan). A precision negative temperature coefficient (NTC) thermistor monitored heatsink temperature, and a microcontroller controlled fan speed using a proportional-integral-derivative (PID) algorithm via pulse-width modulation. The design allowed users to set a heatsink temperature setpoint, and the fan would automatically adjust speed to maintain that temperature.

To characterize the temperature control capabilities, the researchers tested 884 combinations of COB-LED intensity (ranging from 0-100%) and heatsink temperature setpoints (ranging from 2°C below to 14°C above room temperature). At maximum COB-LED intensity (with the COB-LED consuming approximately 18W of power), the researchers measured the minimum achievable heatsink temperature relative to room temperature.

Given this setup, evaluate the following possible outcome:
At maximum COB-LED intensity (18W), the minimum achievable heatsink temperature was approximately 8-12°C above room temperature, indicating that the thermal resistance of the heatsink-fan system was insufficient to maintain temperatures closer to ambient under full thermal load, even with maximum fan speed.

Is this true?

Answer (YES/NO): YES